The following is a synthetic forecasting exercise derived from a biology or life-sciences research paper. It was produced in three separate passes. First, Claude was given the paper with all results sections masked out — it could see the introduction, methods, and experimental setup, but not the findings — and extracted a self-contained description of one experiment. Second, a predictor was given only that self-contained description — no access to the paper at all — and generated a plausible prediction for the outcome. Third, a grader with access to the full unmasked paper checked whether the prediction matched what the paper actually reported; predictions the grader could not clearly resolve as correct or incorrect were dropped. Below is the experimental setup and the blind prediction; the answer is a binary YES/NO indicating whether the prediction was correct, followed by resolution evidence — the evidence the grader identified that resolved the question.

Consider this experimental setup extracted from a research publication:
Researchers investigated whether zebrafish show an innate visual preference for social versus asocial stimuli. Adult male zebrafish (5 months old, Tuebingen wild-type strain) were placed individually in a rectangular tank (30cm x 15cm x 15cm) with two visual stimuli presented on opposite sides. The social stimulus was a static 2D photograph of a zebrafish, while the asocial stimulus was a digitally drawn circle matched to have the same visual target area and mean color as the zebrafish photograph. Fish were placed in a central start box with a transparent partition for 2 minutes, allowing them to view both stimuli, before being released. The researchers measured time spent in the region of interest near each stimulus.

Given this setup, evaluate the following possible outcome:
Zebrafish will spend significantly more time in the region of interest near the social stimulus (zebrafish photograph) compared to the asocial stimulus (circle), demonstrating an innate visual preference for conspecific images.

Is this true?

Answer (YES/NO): YES